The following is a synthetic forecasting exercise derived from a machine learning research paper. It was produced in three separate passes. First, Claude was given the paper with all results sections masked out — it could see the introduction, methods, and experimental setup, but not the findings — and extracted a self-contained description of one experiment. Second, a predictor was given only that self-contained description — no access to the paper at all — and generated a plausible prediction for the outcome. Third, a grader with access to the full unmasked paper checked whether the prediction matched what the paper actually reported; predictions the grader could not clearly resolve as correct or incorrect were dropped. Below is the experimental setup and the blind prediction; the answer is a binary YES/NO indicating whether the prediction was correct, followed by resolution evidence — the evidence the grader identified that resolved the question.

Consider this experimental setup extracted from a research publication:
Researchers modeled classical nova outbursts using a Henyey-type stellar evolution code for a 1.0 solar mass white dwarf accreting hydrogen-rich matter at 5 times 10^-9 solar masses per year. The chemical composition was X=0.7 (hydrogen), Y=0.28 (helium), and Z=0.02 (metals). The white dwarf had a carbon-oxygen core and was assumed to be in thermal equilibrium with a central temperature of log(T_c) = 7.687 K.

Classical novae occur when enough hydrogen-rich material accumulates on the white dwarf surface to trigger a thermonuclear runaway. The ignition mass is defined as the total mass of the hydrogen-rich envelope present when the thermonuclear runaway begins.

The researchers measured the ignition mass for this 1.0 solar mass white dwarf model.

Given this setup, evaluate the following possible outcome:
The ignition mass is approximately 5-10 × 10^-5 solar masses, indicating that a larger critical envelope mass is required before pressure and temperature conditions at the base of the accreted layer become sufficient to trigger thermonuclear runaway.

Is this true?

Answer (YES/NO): NO